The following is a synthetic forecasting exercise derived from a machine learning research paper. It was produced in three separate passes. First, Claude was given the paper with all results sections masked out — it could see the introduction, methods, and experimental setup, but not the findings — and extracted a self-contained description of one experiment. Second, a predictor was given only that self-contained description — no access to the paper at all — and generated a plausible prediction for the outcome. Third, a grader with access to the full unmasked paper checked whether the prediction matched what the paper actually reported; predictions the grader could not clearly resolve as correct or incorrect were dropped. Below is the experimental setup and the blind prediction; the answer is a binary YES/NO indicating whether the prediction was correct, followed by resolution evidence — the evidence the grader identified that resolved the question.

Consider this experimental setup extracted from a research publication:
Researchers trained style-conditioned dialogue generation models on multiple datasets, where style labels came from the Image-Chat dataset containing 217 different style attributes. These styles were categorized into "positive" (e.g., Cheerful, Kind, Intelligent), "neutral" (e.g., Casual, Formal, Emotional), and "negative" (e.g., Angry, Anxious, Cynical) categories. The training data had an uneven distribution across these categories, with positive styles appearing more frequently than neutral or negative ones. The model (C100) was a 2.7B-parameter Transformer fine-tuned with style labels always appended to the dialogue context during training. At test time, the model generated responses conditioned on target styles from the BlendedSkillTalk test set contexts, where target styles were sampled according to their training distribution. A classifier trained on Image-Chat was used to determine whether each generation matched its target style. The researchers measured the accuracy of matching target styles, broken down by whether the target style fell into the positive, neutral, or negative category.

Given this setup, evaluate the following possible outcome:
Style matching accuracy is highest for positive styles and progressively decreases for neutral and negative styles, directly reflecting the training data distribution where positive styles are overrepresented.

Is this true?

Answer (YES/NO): YES